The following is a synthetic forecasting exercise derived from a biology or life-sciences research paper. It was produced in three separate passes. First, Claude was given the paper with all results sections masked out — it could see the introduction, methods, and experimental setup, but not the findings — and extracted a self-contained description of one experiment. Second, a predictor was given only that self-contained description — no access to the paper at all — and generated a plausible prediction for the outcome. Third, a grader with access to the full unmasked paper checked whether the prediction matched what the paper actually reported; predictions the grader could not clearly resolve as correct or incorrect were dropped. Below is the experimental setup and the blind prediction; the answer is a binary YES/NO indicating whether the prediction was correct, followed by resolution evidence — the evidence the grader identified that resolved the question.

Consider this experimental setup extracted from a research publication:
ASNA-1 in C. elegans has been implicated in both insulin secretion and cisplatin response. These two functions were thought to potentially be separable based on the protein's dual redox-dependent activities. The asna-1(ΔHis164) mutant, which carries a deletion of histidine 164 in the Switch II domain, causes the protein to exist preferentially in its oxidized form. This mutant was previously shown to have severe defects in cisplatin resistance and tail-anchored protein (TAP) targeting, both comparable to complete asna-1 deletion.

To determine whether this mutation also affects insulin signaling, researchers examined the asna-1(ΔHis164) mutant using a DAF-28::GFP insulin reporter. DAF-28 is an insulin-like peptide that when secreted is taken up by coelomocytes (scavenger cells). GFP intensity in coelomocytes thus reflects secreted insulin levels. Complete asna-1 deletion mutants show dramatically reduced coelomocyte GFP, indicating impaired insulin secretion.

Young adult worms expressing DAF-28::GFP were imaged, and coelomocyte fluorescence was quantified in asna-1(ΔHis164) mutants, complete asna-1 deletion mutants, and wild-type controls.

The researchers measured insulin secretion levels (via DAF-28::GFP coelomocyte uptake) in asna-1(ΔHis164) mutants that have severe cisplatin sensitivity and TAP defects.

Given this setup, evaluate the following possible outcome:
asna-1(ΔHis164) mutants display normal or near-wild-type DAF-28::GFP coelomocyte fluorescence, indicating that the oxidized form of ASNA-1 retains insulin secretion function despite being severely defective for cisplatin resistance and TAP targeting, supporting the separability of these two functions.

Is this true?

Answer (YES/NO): YES